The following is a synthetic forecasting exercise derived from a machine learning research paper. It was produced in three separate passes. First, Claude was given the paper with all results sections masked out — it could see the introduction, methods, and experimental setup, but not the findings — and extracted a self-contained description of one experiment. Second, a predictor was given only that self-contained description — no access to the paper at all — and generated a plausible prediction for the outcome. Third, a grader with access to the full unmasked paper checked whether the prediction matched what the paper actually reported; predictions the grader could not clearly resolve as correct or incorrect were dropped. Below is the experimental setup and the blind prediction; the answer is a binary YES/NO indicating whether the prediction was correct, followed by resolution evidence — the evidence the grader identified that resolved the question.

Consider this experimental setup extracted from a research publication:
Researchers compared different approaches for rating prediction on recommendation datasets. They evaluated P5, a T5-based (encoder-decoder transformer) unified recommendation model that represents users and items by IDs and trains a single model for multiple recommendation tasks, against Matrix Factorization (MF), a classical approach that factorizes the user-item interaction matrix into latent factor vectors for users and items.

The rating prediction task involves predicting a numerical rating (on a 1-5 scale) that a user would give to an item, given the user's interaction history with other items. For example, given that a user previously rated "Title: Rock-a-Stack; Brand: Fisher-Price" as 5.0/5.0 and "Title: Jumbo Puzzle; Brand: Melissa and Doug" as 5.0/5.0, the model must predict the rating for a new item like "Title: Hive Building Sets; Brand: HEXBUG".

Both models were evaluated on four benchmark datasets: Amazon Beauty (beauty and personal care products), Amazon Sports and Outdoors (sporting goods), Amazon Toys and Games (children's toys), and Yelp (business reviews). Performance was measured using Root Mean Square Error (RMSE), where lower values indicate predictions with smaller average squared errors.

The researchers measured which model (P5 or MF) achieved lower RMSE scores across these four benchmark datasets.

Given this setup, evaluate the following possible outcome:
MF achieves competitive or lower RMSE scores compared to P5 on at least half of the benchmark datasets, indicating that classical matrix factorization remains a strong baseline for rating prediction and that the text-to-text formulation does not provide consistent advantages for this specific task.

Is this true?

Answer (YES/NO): YES